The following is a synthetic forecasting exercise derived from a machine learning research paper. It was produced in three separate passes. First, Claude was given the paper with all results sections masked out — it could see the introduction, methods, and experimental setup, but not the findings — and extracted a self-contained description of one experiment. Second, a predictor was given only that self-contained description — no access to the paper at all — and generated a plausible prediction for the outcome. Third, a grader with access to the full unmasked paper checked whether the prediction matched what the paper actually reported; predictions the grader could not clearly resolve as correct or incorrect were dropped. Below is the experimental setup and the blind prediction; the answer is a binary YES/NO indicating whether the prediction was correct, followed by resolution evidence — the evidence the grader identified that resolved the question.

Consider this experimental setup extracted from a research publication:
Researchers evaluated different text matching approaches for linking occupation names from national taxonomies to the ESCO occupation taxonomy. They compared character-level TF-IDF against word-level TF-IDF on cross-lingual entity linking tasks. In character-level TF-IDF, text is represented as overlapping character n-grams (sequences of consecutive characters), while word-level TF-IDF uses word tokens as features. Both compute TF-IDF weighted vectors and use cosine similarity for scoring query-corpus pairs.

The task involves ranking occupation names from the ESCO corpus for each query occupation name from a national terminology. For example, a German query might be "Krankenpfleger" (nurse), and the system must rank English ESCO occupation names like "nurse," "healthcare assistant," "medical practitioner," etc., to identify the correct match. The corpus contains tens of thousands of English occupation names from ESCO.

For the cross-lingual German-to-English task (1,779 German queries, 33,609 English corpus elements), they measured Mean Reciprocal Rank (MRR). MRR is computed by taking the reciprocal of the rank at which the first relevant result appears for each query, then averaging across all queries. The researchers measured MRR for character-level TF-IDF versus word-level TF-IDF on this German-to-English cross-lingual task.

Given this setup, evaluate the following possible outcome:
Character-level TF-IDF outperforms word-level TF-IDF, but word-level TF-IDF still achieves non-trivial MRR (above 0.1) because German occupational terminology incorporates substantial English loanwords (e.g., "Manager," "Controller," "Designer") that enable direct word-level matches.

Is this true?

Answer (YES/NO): NO